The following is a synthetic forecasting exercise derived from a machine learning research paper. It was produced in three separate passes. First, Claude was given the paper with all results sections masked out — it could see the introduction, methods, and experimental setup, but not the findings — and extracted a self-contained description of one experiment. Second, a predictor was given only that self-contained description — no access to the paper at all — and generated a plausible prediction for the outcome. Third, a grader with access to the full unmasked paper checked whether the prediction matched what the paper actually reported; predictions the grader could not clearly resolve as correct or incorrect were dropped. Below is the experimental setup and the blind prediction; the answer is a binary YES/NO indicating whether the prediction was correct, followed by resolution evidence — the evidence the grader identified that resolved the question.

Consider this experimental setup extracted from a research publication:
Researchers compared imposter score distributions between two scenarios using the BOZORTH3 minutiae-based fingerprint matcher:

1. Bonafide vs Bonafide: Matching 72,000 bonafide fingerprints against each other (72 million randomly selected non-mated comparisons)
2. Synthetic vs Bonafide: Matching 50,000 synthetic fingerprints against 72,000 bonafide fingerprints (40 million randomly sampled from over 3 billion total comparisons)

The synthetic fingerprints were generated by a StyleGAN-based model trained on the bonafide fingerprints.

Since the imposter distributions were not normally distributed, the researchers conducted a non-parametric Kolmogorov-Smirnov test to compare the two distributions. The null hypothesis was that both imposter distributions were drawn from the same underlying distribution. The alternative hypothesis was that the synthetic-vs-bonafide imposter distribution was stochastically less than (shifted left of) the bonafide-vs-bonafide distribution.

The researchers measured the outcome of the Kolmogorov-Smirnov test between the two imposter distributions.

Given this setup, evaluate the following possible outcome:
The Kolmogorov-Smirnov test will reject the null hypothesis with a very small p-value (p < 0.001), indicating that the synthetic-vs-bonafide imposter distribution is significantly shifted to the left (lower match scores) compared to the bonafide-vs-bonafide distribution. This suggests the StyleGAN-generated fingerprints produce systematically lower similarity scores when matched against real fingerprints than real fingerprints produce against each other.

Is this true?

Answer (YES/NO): YES